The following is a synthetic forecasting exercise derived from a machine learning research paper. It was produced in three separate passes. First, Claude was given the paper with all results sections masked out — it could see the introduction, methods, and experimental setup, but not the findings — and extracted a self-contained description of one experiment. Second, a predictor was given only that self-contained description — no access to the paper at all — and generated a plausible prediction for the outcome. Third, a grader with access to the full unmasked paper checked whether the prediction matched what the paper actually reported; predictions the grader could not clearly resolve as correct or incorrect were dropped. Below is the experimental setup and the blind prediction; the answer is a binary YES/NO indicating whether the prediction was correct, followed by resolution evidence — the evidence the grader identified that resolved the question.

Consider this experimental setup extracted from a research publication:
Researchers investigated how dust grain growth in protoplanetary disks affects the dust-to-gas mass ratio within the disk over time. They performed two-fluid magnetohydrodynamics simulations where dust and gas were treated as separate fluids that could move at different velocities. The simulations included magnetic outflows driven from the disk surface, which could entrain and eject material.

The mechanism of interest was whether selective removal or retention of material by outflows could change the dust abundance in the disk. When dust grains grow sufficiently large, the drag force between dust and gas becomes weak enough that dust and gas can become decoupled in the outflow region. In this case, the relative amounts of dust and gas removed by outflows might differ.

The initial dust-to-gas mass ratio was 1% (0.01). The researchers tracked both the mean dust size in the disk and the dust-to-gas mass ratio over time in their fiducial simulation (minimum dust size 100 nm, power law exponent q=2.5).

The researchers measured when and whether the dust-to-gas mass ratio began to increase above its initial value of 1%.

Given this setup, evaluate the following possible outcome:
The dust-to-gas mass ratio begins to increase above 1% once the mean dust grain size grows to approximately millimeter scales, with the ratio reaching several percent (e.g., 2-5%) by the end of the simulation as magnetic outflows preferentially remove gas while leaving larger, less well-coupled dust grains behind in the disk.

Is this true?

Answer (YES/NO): NO